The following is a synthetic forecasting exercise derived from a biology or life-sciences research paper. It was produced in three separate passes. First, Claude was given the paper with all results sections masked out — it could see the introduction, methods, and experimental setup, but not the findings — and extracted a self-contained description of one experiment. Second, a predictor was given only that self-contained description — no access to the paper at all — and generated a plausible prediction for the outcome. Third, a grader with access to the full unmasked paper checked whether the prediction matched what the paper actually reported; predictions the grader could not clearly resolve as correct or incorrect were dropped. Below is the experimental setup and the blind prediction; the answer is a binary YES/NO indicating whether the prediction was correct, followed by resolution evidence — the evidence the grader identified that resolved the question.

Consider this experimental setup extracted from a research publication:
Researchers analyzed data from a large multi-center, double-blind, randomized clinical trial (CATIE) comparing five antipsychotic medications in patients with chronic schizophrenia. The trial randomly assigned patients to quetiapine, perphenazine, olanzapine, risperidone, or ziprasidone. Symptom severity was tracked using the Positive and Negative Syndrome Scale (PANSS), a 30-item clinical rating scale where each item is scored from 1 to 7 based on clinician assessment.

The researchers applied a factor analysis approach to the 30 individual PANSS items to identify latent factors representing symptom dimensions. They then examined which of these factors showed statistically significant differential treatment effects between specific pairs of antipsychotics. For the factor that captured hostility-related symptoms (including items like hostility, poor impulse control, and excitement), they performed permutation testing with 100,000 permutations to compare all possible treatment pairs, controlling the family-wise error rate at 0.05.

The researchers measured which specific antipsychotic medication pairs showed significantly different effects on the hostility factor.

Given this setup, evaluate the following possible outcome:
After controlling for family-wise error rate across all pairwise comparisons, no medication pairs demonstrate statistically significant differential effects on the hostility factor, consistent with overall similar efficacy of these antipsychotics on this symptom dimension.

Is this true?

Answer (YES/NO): NO